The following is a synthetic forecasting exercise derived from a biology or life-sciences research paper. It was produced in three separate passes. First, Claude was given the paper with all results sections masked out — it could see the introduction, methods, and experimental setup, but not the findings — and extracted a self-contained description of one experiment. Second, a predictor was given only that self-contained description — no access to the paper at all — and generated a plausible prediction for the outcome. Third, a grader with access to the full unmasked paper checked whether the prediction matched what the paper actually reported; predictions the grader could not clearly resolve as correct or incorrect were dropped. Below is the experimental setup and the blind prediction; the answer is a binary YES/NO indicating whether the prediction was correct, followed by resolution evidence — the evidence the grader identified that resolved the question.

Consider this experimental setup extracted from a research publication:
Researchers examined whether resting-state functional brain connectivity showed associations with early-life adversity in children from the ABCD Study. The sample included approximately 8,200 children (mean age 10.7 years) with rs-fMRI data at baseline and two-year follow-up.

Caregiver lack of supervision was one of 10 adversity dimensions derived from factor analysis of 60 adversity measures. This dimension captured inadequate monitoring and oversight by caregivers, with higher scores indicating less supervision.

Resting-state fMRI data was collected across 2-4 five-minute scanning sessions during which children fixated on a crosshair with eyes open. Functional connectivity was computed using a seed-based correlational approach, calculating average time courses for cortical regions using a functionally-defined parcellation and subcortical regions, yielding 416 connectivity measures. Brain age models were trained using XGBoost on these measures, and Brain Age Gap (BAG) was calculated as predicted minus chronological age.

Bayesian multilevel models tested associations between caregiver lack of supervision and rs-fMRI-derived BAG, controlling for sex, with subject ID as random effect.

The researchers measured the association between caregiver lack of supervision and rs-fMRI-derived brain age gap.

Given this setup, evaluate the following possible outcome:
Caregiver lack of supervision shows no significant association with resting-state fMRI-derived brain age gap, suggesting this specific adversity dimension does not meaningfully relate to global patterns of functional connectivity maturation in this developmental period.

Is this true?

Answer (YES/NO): NO